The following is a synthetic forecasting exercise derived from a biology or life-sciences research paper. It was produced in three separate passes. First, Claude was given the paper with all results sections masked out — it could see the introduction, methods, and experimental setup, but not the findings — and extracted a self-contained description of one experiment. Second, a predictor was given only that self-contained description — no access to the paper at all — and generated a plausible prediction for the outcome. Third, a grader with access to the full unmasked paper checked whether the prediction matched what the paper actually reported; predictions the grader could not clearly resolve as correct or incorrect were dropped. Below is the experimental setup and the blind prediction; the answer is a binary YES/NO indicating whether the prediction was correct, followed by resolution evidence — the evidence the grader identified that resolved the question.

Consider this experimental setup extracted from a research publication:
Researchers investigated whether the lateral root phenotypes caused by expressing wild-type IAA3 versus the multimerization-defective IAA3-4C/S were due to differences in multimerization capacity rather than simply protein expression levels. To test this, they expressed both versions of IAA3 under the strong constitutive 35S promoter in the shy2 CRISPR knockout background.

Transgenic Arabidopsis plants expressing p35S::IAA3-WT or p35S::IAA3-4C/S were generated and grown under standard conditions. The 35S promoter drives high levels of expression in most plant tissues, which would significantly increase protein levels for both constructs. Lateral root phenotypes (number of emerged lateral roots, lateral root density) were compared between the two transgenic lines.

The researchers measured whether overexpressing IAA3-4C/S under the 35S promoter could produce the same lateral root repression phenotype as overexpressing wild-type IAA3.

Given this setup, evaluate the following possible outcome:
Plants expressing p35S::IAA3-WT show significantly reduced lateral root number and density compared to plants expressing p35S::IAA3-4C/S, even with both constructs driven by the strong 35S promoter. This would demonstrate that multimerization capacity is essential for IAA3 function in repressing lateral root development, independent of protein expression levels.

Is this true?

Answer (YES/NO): YES